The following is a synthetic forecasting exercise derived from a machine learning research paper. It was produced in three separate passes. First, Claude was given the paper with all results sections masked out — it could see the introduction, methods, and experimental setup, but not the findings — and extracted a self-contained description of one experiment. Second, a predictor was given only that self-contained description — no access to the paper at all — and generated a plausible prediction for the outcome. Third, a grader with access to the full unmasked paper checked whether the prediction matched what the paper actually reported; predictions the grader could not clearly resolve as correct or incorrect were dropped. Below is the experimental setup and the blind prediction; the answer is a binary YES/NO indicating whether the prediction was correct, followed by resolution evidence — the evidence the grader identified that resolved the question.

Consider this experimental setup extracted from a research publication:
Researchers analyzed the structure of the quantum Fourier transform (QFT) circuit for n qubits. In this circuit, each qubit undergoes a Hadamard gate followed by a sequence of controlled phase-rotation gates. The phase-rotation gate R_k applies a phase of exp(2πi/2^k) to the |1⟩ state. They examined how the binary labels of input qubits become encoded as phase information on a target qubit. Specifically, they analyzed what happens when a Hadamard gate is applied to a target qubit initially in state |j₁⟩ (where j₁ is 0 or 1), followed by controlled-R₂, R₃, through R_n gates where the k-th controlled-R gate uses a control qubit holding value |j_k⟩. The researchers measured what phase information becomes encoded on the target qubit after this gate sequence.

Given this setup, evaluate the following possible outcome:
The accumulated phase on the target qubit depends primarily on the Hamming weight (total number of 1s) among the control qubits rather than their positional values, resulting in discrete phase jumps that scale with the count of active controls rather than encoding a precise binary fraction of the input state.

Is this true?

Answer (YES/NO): NO